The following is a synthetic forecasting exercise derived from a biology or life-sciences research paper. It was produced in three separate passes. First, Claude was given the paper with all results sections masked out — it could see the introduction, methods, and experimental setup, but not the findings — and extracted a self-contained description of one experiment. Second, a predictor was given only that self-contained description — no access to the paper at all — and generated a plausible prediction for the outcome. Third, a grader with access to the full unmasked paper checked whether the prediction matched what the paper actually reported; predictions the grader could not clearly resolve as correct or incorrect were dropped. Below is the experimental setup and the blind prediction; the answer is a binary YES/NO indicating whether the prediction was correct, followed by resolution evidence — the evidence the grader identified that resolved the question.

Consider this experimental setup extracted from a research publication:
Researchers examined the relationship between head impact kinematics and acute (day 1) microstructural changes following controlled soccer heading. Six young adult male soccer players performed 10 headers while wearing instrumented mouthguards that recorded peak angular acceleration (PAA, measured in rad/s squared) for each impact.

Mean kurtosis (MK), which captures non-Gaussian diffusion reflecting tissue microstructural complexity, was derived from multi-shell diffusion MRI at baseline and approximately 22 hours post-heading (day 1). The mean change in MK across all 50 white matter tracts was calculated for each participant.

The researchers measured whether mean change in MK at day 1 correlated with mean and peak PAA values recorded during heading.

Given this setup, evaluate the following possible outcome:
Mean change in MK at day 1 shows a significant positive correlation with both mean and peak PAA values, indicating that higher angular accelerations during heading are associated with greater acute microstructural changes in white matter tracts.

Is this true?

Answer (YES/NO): YES